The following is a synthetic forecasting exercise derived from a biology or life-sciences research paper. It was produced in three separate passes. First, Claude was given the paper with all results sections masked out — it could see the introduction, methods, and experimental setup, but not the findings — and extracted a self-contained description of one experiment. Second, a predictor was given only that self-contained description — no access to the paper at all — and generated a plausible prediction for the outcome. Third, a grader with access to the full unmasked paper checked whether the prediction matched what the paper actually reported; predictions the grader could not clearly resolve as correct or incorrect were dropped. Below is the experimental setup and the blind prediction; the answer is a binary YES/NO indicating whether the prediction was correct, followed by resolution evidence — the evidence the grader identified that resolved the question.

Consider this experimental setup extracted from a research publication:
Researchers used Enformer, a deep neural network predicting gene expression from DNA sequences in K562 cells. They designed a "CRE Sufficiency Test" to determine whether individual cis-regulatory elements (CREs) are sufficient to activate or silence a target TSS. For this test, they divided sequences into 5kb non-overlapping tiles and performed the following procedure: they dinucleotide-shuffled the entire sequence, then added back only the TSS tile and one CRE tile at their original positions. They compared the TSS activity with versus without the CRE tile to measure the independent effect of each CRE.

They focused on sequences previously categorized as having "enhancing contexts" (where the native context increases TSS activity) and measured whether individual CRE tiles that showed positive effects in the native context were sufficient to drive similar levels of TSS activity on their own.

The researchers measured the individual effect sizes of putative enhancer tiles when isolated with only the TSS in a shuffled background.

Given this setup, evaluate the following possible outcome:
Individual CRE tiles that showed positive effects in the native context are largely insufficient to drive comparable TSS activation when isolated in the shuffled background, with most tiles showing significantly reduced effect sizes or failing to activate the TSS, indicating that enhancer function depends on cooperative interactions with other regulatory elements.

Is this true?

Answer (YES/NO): YES